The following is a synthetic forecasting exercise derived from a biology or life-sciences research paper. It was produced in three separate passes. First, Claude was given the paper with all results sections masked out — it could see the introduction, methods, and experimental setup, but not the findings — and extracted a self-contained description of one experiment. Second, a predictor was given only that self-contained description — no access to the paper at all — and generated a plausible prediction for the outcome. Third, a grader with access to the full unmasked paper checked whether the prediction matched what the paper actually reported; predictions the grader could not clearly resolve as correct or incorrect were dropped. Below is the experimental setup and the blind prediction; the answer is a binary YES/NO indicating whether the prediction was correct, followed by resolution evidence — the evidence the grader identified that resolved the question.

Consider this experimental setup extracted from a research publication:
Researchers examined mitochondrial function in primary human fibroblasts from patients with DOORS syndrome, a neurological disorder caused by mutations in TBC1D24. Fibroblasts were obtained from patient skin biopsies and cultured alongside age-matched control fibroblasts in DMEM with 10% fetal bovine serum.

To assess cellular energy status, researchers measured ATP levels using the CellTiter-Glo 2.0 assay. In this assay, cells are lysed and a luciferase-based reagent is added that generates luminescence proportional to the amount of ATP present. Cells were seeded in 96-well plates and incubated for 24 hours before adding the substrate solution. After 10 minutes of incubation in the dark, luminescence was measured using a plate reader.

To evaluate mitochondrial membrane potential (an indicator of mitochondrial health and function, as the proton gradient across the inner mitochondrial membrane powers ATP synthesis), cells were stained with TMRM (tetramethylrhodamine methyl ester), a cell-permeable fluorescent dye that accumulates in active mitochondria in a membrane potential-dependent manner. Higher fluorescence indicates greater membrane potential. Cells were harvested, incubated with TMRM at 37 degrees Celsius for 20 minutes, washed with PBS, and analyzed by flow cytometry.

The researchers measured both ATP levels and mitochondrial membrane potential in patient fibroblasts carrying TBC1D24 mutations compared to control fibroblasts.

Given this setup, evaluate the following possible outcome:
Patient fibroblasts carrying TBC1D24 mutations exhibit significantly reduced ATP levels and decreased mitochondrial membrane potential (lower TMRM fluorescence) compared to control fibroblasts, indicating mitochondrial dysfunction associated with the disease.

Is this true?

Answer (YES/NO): YES